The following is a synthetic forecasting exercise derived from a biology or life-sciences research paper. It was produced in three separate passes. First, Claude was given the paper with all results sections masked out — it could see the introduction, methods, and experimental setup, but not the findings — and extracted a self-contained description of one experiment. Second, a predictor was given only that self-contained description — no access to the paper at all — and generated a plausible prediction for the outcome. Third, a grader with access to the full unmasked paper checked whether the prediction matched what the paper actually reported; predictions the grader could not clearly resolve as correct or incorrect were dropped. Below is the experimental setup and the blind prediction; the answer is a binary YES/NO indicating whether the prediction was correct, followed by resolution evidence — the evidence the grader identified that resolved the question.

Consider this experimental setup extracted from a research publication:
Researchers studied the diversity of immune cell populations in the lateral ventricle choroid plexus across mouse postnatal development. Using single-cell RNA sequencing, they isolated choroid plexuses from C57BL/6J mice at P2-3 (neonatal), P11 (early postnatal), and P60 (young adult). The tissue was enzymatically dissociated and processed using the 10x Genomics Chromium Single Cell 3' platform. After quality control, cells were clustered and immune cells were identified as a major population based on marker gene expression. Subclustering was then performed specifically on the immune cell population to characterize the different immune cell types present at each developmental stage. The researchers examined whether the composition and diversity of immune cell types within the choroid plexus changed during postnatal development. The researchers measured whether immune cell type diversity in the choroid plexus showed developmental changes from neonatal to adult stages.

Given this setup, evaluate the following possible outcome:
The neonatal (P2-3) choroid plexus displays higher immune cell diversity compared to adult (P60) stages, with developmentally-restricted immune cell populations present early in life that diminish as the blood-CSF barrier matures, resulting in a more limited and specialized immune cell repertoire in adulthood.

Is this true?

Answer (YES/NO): NO